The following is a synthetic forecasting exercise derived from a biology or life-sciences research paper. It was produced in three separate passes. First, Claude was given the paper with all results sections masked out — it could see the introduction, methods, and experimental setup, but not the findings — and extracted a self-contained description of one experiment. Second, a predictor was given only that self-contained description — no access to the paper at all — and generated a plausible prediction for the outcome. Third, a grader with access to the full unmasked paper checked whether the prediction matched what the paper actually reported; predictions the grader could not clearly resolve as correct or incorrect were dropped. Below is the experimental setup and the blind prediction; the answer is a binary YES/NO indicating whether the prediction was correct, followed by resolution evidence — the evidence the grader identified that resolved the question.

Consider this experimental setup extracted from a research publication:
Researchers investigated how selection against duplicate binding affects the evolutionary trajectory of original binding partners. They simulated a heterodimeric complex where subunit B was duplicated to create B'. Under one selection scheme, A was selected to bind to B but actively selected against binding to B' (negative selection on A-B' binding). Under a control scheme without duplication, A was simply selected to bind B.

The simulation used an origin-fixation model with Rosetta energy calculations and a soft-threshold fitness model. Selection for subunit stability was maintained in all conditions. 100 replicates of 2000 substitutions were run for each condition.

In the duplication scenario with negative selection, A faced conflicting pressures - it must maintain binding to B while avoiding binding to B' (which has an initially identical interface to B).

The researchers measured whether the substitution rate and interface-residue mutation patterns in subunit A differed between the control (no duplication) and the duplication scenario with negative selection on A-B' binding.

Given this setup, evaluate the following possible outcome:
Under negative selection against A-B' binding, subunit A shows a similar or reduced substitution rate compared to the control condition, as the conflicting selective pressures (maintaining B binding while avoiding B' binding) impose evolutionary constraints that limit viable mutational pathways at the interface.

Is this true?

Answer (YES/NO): NO